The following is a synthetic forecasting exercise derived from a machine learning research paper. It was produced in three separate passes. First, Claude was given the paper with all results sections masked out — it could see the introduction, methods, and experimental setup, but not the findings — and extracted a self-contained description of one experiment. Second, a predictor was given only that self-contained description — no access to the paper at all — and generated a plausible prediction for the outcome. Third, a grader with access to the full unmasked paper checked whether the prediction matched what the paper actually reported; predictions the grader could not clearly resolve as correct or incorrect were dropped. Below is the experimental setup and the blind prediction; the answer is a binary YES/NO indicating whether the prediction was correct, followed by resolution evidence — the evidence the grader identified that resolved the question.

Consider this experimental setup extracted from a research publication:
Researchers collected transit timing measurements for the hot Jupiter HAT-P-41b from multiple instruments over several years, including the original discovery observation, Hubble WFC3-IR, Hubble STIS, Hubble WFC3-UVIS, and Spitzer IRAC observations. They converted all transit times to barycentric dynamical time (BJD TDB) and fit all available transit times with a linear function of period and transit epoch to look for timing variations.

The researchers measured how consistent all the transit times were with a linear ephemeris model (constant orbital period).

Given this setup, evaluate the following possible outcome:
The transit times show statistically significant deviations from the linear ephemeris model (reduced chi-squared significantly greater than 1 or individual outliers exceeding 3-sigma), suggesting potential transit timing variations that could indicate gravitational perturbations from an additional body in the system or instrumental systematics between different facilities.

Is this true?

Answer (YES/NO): NO